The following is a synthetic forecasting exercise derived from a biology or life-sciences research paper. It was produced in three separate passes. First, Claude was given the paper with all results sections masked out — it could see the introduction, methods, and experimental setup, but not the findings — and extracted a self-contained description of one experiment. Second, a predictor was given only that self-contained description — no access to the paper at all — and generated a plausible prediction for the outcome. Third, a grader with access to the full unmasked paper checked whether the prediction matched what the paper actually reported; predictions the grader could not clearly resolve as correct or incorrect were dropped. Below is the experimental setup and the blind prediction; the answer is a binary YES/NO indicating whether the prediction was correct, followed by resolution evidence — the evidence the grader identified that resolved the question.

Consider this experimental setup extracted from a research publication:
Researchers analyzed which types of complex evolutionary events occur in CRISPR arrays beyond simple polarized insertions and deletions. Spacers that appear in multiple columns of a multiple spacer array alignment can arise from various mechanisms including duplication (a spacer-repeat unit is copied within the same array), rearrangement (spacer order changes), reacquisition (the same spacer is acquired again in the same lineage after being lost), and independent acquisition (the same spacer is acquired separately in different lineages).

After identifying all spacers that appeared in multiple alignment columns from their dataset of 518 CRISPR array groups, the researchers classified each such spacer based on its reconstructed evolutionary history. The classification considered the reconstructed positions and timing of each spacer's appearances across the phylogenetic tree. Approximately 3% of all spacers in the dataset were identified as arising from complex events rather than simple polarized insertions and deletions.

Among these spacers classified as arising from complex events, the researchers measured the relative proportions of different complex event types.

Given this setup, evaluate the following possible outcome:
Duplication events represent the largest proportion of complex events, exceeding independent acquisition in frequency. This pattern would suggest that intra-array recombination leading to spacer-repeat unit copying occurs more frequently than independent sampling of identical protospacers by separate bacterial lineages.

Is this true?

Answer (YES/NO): YES